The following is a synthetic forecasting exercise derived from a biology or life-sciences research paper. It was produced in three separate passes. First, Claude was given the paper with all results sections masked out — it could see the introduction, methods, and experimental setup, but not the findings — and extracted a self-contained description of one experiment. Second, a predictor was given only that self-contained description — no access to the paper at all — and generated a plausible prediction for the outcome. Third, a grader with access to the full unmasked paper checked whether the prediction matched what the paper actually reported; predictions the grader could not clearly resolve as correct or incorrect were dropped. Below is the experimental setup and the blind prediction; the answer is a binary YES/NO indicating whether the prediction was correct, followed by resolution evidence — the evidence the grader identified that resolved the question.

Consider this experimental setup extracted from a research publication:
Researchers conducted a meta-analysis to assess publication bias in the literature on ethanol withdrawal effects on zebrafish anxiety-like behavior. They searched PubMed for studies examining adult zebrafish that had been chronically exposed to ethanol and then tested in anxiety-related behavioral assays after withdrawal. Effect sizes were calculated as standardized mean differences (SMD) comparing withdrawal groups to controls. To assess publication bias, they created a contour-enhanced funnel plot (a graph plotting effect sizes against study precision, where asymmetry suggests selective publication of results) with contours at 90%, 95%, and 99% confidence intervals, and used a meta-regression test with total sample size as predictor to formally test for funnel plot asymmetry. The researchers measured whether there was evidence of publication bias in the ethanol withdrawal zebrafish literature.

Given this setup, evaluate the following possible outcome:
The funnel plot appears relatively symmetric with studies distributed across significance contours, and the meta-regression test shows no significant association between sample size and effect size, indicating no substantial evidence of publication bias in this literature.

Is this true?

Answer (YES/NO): YES